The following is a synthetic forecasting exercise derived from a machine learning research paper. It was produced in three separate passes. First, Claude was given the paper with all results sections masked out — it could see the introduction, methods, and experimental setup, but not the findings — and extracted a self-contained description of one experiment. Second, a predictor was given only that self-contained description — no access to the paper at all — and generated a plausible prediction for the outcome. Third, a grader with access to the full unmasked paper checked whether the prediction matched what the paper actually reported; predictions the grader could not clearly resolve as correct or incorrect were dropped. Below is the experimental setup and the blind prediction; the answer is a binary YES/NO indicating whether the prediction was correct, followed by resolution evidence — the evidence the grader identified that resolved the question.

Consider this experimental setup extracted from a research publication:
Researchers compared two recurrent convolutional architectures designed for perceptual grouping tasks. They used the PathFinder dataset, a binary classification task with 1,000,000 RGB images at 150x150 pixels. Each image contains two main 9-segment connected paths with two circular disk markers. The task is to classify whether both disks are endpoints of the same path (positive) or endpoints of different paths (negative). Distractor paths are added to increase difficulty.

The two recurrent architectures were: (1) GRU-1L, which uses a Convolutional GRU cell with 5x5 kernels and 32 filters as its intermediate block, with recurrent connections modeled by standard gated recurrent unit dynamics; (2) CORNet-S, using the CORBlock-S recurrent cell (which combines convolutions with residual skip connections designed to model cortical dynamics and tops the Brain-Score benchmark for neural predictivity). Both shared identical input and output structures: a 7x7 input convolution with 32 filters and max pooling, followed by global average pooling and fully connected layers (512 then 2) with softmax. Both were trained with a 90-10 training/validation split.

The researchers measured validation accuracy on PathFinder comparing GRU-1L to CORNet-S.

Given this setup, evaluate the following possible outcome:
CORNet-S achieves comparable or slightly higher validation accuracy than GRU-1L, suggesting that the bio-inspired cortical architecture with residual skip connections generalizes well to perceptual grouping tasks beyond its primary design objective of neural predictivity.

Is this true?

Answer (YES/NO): YES